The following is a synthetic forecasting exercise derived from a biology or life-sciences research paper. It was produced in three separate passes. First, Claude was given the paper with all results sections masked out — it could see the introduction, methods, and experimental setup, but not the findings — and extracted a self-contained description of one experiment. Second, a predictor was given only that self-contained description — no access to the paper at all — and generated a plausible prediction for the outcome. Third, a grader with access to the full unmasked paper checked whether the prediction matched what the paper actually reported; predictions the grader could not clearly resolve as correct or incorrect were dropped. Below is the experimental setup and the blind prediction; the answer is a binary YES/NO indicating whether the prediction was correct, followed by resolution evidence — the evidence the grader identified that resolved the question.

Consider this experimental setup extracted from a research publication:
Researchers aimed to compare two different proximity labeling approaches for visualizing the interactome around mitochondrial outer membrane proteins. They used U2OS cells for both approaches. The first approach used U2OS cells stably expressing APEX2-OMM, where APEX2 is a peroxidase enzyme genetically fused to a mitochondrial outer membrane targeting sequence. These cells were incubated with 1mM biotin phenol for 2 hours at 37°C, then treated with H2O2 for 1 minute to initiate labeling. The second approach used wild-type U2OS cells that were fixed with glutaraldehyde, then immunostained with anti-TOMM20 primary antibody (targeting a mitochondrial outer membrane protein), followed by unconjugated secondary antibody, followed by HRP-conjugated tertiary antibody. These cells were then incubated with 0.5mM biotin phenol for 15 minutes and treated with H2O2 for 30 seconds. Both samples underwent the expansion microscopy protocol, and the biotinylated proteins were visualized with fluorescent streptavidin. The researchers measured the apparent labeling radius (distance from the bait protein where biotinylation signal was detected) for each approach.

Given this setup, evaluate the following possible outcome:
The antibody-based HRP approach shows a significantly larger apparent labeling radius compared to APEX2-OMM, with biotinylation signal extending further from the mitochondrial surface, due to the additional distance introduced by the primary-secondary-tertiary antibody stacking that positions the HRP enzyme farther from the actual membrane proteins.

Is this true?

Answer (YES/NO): NO